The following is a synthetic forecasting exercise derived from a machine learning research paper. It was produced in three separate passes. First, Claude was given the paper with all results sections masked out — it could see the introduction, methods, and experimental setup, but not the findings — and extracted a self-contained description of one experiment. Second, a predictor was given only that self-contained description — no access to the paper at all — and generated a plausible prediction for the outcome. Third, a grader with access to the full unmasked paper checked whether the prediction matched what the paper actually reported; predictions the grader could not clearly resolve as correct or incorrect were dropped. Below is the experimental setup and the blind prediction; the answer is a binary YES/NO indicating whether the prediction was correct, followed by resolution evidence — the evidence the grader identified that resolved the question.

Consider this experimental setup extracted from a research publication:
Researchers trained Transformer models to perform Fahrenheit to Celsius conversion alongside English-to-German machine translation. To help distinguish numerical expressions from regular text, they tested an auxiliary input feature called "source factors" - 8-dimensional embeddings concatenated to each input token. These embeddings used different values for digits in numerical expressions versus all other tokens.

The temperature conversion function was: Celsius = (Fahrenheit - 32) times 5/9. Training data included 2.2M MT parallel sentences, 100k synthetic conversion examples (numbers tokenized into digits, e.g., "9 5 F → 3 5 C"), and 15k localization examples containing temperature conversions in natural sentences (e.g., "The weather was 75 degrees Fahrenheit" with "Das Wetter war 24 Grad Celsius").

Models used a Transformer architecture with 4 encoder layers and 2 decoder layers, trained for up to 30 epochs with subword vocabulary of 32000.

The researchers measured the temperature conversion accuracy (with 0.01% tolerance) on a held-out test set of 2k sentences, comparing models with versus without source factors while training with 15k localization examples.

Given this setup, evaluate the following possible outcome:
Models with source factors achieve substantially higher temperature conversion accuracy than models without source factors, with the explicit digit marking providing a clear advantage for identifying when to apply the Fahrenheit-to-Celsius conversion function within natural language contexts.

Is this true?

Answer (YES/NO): NO